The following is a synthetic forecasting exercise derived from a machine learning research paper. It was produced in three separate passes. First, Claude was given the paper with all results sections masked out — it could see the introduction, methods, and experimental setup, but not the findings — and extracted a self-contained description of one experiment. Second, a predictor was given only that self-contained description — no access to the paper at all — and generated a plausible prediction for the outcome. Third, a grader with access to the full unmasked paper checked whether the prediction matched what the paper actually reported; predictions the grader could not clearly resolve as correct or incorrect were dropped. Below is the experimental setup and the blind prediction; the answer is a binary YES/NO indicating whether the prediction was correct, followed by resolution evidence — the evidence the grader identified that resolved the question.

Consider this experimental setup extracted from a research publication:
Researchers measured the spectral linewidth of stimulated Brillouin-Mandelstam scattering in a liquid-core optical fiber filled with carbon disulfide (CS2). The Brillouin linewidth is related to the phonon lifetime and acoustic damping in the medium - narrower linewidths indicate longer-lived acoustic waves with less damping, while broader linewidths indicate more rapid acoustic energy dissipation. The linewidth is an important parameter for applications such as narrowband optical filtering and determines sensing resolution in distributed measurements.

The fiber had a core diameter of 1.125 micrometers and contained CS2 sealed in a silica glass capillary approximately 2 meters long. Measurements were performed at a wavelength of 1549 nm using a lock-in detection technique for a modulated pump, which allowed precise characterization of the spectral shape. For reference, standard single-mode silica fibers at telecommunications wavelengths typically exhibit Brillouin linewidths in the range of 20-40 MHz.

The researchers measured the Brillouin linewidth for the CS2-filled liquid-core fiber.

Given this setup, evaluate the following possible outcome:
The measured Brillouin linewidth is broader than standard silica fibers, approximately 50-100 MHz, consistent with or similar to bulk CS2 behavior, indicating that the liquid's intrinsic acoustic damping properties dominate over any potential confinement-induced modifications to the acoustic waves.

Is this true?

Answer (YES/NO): YES